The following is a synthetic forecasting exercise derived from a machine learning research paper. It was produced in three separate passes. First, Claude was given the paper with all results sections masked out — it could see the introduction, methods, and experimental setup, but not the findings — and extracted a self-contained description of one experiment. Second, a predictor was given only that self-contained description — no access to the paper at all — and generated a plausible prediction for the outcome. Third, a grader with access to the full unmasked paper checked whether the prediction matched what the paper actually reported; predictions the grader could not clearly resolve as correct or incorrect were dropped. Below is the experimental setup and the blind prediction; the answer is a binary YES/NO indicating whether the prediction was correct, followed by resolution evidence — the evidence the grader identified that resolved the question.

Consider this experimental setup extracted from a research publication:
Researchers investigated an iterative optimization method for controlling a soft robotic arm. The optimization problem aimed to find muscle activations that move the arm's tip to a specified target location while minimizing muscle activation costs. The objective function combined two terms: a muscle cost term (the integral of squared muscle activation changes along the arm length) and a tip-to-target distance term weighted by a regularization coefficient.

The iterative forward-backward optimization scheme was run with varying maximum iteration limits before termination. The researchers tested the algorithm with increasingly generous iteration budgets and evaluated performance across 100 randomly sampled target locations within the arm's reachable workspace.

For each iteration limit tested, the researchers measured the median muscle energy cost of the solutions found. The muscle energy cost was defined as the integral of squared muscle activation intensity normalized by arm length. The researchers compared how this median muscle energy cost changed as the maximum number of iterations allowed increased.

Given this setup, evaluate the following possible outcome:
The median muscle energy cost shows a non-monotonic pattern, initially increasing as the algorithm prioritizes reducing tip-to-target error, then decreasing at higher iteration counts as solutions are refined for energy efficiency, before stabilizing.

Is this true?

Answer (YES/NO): NO